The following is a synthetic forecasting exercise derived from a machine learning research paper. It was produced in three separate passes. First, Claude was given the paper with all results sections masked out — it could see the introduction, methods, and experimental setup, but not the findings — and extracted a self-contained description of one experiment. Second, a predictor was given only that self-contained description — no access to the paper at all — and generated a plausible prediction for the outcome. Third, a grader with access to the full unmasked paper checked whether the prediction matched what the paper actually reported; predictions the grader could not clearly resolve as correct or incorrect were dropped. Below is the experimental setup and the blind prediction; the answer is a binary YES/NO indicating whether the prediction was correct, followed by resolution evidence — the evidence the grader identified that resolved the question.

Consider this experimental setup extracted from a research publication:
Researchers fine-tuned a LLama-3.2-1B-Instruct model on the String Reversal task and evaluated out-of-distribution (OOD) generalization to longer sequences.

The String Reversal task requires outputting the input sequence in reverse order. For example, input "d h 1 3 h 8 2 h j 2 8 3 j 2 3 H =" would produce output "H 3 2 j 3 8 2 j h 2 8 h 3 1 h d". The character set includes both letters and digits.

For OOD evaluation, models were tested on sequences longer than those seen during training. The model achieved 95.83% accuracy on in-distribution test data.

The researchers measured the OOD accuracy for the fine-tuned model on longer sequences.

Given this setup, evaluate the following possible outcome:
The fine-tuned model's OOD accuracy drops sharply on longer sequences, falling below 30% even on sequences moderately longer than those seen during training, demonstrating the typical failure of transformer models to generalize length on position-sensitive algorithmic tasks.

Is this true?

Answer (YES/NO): NO